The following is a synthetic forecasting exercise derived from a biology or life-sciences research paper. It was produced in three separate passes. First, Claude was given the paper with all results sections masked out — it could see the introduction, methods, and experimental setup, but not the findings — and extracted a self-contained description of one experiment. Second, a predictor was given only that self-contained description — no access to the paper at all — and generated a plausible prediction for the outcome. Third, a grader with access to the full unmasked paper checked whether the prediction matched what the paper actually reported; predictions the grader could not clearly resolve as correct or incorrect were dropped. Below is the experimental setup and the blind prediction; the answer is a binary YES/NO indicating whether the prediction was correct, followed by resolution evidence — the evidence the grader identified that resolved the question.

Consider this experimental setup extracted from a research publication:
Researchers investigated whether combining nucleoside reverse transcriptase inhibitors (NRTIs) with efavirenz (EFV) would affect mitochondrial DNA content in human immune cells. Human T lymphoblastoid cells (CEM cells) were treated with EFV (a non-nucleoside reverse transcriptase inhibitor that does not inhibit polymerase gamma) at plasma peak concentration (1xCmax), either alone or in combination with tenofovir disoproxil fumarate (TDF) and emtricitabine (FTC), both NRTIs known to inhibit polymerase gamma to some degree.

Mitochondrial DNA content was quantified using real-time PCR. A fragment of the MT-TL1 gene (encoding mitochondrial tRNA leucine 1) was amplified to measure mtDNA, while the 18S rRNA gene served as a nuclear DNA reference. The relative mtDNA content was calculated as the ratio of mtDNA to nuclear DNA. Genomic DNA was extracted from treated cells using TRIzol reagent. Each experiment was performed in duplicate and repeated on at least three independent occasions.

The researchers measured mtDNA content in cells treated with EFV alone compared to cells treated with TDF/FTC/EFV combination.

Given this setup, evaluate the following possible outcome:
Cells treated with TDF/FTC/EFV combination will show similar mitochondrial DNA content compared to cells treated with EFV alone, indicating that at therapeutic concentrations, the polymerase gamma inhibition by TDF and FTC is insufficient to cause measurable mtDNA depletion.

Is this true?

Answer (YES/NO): YES